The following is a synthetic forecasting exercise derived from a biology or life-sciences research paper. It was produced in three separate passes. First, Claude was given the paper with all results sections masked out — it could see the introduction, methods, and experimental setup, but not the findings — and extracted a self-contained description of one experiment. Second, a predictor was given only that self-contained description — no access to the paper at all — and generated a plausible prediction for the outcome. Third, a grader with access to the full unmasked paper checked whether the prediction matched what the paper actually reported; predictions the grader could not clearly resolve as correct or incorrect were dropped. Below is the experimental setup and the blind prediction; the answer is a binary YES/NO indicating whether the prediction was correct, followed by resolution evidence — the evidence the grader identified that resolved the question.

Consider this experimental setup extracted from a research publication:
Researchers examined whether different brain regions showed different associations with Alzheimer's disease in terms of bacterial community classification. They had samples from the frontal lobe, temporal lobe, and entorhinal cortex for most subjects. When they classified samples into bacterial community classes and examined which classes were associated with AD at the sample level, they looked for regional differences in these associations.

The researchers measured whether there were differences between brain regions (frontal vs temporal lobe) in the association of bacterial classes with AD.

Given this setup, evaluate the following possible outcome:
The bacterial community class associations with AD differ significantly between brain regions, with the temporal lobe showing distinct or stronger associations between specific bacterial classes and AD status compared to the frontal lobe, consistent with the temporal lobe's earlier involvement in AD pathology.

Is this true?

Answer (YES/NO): NO